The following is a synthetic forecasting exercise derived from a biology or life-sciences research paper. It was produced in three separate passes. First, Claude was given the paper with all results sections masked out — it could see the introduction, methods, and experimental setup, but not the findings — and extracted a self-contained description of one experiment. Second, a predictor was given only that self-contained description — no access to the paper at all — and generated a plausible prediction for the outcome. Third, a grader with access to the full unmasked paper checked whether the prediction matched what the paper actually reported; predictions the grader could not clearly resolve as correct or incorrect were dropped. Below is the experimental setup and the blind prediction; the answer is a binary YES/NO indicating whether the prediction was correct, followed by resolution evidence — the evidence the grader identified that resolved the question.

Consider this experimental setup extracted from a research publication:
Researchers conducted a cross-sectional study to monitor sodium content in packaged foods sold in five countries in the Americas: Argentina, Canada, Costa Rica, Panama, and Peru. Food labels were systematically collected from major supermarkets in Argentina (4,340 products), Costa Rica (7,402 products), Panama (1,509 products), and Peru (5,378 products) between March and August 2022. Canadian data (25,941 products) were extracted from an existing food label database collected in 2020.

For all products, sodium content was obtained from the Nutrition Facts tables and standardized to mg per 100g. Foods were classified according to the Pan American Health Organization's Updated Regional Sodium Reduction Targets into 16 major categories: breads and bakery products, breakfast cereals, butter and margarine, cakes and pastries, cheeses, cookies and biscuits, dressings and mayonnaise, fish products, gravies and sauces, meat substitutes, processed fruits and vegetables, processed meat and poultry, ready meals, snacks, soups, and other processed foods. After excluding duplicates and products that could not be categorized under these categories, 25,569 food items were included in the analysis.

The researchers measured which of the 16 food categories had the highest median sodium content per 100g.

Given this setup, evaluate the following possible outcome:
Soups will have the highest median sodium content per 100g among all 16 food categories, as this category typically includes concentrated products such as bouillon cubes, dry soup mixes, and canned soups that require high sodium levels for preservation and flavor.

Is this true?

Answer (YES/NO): NO